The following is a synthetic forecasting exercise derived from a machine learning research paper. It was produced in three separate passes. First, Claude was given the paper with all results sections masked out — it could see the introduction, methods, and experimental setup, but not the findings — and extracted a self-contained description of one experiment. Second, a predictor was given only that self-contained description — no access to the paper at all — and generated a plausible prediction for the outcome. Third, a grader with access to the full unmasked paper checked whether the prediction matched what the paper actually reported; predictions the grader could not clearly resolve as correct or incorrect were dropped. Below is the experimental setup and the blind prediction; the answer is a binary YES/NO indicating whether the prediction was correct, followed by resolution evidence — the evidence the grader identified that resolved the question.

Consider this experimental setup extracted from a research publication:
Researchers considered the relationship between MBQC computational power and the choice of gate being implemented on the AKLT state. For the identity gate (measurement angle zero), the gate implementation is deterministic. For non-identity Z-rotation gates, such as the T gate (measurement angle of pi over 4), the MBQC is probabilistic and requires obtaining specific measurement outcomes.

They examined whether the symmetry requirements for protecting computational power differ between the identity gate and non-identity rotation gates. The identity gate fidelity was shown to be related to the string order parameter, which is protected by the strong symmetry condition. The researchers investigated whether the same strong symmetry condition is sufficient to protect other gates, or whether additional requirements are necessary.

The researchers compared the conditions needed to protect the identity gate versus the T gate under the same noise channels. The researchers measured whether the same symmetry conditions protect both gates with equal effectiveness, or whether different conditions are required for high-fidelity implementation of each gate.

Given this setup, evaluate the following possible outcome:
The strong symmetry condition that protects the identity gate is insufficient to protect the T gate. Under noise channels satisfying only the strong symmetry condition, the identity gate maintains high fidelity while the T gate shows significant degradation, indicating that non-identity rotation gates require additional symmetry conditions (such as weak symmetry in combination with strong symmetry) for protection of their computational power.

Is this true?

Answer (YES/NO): NO